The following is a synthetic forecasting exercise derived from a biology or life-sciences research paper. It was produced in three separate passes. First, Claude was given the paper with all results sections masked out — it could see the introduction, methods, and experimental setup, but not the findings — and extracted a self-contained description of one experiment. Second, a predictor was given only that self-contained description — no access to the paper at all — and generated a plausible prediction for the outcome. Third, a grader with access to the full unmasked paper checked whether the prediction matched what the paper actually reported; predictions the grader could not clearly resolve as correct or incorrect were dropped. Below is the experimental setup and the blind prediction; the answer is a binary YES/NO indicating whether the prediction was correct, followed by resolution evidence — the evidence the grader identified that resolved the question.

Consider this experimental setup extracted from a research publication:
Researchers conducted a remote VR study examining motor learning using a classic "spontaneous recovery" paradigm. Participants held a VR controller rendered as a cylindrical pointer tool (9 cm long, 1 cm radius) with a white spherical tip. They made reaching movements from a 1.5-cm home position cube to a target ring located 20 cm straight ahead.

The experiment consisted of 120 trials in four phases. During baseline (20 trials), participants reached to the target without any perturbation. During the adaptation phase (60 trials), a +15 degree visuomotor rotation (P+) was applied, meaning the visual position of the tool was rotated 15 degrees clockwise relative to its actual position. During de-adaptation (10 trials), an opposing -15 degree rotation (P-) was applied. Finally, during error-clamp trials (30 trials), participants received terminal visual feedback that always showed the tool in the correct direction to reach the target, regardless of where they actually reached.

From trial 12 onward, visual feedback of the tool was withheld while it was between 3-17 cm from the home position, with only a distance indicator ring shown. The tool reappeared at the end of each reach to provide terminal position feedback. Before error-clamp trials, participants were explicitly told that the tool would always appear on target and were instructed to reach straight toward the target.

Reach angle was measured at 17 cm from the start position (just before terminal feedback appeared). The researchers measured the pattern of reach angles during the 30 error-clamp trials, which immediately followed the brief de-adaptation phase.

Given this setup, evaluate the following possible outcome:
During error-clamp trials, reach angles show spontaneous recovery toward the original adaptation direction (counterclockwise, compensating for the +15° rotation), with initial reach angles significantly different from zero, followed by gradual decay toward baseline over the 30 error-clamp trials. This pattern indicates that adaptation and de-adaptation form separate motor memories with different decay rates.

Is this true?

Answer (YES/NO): NO